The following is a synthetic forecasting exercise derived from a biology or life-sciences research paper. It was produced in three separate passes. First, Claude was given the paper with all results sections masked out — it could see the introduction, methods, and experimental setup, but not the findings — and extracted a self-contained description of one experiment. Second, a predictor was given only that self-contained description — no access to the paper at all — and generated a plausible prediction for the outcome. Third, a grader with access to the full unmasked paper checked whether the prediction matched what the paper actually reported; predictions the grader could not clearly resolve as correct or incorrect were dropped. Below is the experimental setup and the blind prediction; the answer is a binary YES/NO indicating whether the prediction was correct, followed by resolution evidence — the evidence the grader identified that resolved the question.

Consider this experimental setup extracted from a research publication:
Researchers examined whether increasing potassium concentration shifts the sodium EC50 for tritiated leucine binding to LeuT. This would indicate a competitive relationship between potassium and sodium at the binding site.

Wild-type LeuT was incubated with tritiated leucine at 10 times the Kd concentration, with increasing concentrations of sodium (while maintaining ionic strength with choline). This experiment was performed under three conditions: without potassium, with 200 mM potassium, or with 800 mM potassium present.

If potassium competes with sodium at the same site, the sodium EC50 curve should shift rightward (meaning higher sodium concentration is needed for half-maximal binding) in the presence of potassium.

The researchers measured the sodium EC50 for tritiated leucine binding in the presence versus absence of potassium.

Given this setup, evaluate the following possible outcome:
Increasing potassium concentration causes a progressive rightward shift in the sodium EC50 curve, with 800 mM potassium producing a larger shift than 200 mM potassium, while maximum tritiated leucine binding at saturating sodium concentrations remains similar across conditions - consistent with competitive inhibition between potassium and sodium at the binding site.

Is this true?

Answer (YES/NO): YES